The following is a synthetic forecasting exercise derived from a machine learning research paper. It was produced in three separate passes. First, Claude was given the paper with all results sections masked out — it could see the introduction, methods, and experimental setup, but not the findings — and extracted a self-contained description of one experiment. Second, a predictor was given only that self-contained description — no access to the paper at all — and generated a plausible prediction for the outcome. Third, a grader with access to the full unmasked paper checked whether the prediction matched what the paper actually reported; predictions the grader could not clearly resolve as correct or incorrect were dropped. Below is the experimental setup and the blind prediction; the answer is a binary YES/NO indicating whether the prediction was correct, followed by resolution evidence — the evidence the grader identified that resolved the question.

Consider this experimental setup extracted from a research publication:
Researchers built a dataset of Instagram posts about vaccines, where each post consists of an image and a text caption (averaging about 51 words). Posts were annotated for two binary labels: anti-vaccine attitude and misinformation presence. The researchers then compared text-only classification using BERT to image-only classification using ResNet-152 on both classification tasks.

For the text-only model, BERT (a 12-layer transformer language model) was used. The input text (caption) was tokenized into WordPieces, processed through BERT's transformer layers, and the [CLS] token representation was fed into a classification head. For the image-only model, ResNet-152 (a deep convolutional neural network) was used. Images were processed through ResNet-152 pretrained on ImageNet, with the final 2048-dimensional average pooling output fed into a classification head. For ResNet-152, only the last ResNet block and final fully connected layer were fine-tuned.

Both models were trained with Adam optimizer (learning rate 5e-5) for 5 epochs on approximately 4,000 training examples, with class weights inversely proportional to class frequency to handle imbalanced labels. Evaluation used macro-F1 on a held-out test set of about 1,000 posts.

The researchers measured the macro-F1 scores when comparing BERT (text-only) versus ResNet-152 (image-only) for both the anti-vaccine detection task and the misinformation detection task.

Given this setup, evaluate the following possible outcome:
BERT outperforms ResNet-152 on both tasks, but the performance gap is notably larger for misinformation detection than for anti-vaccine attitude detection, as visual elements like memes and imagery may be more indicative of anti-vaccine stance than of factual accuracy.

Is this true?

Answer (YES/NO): NO